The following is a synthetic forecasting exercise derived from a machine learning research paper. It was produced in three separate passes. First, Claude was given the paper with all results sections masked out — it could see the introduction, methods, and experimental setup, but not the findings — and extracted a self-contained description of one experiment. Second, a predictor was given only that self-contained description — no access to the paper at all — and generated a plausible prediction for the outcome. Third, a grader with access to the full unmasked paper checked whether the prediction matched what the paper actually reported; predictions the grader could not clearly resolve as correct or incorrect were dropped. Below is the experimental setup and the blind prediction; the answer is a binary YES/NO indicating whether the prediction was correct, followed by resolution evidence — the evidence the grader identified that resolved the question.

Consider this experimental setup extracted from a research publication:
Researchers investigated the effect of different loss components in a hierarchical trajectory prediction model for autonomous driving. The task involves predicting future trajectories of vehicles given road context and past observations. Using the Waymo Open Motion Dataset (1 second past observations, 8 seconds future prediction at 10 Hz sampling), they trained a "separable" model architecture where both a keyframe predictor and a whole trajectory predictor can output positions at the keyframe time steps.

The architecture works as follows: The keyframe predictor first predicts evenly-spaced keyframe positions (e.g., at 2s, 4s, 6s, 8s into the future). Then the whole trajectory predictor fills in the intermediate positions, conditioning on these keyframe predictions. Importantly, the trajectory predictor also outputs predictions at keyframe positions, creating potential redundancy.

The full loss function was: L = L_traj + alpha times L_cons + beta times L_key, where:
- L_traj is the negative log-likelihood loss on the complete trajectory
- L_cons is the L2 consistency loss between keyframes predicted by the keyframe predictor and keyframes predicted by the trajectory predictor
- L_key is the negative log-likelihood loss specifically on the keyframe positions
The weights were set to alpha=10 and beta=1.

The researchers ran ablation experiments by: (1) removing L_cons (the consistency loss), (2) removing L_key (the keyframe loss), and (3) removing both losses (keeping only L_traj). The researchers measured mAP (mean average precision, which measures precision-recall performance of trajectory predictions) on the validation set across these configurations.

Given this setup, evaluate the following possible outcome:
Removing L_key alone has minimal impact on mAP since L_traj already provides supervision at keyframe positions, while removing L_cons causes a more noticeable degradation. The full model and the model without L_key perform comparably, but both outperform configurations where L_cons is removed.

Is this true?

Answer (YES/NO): NO